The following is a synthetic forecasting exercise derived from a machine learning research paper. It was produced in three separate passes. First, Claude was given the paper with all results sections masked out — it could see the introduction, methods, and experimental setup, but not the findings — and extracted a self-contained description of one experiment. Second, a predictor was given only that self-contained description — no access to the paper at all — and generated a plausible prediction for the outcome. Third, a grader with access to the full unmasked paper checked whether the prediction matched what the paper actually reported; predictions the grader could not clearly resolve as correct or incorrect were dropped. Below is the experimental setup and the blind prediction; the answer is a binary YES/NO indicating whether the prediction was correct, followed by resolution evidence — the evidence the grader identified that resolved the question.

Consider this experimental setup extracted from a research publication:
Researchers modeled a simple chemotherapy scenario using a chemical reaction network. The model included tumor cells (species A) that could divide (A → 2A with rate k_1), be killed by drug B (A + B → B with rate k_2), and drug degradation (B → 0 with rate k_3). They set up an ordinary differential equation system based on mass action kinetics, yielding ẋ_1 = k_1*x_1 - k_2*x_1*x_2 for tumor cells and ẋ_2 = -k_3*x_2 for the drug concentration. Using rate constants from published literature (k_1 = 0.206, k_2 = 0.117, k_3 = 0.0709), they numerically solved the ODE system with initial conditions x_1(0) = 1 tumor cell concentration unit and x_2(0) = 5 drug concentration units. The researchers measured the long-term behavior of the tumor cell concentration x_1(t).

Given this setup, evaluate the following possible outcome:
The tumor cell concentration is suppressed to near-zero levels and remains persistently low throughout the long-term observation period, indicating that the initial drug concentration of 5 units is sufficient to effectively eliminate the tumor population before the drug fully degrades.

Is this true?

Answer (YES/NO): NO